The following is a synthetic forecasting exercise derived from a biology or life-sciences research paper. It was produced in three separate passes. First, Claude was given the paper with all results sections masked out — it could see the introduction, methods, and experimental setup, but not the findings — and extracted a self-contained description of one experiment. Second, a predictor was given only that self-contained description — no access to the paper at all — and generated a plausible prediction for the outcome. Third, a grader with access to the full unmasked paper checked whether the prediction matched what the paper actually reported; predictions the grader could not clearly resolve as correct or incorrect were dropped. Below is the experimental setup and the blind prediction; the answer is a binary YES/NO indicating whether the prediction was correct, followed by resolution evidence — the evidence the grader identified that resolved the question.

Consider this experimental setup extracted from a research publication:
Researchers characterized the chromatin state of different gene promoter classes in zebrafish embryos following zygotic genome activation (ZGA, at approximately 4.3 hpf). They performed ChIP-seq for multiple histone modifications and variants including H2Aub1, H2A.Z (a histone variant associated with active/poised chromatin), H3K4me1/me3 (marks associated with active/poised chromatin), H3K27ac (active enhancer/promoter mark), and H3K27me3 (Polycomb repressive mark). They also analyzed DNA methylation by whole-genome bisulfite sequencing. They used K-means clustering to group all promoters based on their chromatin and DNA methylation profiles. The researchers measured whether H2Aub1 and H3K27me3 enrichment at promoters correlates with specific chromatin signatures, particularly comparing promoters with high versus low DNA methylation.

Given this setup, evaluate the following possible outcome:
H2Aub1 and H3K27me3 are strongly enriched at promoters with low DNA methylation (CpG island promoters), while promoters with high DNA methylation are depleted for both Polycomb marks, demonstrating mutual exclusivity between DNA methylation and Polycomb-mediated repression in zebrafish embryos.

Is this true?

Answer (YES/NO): YES